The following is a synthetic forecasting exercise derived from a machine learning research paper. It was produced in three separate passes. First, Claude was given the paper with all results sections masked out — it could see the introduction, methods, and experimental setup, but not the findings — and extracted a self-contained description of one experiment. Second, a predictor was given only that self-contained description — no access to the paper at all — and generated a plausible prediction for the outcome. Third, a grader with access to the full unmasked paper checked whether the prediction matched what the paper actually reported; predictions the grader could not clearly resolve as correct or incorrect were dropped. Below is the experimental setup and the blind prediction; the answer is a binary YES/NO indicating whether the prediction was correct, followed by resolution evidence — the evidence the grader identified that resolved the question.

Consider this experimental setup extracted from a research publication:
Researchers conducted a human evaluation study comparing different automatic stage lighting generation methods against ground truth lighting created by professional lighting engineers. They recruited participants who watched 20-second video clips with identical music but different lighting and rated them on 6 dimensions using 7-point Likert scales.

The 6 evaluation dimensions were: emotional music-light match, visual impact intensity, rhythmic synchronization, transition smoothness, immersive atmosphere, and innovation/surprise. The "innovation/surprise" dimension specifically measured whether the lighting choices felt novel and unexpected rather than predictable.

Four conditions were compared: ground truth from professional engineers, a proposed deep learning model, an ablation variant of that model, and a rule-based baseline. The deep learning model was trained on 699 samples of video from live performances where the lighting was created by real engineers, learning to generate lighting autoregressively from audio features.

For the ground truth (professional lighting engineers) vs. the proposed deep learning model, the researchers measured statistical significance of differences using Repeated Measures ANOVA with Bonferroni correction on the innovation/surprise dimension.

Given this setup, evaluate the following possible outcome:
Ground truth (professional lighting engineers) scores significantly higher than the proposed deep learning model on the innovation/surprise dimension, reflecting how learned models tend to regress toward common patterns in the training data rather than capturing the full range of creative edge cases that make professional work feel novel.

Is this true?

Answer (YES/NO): YES